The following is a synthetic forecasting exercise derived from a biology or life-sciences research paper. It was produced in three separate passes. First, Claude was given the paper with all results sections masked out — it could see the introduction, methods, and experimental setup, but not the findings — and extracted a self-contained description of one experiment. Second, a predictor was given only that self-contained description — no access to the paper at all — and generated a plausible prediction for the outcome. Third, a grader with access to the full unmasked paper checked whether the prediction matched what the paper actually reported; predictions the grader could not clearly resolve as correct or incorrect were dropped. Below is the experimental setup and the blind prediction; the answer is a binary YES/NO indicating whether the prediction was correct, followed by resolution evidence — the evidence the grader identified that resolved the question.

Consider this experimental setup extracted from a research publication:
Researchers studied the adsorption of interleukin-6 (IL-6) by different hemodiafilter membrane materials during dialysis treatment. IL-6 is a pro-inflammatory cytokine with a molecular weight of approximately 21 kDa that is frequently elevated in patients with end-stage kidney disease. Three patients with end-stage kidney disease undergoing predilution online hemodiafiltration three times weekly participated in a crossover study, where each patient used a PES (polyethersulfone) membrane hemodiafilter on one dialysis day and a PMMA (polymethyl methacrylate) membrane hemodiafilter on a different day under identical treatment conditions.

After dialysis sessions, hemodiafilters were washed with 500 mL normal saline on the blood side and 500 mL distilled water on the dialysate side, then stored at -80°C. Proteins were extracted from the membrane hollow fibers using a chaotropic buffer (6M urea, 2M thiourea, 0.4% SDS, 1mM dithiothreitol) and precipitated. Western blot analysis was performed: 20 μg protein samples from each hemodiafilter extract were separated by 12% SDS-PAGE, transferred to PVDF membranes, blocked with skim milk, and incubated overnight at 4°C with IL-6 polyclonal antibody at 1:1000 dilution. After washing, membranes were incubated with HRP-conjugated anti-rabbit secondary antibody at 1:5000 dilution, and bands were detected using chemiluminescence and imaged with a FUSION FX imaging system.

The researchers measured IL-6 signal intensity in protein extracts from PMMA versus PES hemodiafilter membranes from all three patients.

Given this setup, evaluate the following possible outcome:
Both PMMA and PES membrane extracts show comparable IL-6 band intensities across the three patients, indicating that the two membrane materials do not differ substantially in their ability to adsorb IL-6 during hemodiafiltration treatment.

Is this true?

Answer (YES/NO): NO